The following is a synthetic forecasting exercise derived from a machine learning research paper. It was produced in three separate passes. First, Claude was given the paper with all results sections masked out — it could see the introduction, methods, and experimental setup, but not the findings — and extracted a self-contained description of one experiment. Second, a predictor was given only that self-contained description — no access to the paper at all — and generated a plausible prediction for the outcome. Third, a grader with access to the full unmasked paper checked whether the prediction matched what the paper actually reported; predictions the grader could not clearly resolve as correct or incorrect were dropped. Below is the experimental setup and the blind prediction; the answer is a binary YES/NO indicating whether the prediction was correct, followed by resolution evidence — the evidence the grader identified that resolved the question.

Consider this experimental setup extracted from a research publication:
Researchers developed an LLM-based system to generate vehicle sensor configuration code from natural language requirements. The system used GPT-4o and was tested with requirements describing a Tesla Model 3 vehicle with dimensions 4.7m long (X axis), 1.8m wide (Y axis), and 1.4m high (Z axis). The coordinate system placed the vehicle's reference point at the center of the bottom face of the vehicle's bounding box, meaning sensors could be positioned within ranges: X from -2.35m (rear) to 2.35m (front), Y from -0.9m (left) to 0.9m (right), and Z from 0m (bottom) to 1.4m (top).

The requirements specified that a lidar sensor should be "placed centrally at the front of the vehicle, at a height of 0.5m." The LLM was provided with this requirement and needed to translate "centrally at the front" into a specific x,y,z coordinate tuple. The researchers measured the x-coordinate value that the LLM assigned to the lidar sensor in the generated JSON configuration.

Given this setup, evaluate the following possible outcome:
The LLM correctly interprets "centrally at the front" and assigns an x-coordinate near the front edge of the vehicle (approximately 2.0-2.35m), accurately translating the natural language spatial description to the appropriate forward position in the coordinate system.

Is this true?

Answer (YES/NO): YES